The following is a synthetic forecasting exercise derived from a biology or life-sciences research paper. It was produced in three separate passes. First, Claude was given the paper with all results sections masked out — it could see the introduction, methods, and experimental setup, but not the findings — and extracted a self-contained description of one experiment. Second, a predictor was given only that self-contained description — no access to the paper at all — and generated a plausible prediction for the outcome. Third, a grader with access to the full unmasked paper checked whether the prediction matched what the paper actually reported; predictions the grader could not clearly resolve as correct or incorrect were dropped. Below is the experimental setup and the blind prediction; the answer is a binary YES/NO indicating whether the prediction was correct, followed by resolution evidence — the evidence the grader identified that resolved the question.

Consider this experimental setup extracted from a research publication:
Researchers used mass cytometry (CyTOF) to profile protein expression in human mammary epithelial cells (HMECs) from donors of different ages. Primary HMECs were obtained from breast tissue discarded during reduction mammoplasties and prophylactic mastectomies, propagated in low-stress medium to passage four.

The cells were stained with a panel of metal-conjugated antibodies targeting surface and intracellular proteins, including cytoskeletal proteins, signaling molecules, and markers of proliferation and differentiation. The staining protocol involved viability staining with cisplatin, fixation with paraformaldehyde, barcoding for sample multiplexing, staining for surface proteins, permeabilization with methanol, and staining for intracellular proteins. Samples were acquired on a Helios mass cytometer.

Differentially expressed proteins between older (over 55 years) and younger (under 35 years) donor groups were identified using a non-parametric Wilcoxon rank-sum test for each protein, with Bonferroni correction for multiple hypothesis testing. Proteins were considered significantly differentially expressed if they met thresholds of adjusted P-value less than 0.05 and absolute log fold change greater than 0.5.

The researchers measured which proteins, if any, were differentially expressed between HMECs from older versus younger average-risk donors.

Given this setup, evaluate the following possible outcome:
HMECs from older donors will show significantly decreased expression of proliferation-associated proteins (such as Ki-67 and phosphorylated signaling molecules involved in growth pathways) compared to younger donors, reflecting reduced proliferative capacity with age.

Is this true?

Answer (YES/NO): NO